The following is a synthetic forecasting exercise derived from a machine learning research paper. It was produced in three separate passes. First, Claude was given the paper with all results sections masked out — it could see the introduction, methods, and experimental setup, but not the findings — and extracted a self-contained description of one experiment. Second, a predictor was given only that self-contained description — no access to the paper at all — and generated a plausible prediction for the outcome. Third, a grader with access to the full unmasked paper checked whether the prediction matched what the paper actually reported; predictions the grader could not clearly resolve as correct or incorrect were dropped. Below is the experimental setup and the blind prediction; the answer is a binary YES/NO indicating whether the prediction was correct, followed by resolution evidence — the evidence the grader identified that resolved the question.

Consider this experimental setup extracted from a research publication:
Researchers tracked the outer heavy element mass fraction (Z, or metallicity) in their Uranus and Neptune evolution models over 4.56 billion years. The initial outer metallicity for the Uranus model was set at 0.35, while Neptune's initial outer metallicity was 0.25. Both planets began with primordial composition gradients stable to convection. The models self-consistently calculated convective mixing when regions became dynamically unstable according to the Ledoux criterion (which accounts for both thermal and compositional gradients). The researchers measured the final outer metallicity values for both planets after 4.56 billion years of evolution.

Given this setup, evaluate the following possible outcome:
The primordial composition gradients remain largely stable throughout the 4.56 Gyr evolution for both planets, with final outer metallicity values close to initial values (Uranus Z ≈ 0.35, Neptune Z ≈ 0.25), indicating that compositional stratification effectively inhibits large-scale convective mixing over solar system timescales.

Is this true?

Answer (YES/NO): NO